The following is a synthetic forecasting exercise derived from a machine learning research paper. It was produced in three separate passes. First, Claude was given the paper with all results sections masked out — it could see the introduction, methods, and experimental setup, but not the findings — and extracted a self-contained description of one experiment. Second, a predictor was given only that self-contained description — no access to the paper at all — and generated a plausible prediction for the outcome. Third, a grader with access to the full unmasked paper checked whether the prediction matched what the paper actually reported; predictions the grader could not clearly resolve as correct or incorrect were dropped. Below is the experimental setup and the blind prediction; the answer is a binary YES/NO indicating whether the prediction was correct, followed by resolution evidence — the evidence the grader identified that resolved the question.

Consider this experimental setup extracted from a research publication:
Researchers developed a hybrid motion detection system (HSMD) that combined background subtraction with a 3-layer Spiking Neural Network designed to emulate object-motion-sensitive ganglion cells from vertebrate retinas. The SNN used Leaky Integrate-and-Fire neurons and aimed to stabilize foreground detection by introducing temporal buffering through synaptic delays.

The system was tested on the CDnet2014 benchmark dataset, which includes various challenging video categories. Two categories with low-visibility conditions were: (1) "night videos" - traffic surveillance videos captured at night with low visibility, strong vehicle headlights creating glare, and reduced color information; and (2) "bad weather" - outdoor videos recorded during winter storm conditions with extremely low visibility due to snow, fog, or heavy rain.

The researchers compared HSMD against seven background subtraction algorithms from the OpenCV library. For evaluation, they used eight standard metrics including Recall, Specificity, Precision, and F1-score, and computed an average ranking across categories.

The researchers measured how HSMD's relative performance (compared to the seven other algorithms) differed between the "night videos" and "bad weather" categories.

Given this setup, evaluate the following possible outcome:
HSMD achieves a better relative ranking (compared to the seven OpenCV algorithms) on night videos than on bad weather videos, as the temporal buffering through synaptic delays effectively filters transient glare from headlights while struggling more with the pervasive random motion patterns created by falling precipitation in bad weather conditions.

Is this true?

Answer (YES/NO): YES